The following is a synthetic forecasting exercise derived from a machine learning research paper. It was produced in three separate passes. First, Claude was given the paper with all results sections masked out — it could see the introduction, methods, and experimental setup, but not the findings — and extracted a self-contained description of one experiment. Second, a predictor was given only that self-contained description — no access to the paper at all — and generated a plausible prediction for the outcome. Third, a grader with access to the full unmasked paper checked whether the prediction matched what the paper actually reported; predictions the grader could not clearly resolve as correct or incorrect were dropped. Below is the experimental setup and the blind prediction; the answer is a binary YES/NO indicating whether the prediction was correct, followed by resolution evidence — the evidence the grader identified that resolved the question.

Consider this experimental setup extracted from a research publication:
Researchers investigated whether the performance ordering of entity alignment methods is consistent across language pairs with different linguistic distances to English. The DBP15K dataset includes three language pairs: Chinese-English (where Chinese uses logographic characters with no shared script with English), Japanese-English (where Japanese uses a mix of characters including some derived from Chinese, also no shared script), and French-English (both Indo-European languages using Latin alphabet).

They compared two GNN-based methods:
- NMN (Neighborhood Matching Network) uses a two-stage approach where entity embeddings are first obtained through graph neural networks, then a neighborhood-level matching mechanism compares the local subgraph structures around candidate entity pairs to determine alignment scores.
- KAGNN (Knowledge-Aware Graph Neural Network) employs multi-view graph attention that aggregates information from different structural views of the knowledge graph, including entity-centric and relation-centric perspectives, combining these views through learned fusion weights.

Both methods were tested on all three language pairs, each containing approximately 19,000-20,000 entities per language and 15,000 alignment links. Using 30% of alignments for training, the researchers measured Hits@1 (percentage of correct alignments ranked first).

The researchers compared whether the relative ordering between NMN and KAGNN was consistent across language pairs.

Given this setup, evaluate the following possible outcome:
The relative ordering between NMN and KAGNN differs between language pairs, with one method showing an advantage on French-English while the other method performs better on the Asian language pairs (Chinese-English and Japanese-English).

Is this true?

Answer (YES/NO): NO